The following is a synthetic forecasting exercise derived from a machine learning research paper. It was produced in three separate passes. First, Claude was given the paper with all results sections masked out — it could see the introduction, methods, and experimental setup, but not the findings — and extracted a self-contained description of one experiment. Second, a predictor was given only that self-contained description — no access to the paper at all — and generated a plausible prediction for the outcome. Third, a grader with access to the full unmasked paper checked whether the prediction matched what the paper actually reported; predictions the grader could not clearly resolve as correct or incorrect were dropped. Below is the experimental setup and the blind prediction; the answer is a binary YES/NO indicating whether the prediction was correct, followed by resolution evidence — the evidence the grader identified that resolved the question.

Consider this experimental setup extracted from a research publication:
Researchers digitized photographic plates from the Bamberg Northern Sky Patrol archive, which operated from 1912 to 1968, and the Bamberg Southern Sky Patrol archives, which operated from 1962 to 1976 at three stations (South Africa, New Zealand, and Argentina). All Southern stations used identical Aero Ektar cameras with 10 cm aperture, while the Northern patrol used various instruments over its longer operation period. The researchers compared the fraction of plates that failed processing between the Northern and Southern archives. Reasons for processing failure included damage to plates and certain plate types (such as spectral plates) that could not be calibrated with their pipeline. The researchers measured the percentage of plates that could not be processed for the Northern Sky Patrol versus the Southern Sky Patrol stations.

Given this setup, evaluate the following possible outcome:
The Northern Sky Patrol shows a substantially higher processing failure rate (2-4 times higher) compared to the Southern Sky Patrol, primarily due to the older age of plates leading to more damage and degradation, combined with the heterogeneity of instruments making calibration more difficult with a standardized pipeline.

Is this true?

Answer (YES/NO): NO